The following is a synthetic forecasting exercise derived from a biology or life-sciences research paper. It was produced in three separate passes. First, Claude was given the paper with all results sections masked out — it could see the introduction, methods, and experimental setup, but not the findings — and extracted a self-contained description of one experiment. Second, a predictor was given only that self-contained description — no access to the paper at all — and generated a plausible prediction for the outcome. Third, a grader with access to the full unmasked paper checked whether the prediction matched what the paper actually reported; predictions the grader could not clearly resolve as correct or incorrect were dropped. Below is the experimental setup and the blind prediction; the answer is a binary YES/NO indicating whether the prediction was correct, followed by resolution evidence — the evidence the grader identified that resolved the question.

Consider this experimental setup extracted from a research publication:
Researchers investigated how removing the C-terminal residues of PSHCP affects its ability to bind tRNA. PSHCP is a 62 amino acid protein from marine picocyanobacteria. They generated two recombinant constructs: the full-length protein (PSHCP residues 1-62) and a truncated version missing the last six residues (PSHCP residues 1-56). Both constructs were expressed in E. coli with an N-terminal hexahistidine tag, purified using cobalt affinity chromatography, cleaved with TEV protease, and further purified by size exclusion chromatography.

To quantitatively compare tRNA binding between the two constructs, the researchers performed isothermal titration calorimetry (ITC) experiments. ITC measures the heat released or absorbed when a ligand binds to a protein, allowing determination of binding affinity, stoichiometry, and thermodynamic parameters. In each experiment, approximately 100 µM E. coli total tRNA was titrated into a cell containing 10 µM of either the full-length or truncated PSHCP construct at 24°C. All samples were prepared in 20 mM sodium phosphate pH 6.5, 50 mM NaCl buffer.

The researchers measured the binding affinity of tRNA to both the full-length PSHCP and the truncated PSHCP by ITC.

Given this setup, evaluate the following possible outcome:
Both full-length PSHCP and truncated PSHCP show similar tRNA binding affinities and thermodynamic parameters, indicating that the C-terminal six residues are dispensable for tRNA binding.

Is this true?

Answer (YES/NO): YES